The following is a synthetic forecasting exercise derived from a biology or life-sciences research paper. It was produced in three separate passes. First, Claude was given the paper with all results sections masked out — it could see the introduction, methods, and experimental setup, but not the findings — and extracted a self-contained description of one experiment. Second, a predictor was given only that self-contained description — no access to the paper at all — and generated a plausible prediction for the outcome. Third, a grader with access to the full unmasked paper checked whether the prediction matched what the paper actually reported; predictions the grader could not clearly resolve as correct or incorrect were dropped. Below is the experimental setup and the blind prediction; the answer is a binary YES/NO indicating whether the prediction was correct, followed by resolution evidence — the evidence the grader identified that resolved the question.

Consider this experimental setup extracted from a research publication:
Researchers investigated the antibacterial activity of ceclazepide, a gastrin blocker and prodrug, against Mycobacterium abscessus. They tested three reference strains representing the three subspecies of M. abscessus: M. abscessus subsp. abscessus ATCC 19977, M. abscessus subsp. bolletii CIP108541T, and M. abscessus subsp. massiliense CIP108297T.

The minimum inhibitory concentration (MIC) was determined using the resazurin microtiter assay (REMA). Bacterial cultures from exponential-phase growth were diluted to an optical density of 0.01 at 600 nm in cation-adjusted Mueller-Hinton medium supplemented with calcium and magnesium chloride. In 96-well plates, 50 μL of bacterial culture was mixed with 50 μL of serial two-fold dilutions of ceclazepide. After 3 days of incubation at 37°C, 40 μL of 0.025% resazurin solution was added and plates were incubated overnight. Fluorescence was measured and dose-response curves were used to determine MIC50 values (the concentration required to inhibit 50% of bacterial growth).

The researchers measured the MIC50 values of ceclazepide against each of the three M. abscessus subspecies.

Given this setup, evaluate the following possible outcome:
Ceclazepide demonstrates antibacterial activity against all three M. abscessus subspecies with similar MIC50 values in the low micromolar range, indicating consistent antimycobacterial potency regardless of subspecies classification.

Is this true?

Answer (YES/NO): NO